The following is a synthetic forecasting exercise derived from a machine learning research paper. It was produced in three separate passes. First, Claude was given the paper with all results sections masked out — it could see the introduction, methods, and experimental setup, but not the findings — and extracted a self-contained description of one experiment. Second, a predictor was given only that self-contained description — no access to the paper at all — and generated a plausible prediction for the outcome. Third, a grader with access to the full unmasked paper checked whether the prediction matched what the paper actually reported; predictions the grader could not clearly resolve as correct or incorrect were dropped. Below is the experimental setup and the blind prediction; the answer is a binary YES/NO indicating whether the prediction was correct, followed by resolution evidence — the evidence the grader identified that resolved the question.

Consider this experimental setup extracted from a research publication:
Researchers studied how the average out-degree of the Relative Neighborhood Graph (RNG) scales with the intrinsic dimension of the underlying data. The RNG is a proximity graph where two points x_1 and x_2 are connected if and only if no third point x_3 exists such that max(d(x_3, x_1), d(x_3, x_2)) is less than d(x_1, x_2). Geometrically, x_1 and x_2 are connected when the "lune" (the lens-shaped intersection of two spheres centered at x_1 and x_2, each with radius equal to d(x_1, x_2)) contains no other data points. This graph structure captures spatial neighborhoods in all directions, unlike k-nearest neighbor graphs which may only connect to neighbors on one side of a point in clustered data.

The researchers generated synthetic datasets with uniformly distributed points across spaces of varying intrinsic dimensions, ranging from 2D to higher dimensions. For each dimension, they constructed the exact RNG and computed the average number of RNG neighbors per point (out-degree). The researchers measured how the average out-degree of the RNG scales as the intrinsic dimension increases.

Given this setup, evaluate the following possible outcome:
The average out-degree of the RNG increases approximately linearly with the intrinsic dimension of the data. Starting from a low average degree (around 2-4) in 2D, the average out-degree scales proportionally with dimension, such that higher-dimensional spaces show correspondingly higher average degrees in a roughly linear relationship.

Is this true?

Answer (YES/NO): YES